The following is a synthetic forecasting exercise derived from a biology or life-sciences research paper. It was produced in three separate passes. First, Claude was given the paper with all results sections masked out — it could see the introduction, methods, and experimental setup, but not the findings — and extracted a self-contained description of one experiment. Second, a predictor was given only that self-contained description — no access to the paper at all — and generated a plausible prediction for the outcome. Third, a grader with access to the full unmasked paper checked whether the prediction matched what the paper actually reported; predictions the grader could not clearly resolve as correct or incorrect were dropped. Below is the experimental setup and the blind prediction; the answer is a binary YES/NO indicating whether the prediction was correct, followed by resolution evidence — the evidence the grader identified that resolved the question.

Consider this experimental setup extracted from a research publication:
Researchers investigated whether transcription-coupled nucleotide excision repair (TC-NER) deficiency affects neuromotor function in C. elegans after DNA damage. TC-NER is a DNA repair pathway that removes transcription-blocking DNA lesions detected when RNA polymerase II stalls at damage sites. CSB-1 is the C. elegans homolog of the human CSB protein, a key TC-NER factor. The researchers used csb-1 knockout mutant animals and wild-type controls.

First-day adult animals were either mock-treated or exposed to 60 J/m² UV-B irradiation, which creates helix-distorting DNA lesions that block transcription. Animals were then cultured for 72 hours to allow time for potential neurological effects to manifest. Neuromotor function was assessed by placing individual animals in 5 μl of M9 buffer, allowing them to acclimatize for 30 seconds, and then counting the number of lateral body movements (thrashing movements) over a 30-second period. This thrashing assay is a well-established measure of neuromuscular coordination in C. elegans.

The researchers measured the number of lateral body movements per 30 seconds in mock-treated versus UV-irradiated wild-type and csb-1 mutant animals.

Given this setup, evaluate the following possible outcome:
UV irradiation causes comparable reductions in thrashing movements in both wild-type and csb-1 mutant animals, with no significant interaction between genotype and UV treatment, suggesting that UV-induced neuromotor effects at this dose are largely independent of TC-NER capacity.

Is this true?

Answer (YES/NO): NO